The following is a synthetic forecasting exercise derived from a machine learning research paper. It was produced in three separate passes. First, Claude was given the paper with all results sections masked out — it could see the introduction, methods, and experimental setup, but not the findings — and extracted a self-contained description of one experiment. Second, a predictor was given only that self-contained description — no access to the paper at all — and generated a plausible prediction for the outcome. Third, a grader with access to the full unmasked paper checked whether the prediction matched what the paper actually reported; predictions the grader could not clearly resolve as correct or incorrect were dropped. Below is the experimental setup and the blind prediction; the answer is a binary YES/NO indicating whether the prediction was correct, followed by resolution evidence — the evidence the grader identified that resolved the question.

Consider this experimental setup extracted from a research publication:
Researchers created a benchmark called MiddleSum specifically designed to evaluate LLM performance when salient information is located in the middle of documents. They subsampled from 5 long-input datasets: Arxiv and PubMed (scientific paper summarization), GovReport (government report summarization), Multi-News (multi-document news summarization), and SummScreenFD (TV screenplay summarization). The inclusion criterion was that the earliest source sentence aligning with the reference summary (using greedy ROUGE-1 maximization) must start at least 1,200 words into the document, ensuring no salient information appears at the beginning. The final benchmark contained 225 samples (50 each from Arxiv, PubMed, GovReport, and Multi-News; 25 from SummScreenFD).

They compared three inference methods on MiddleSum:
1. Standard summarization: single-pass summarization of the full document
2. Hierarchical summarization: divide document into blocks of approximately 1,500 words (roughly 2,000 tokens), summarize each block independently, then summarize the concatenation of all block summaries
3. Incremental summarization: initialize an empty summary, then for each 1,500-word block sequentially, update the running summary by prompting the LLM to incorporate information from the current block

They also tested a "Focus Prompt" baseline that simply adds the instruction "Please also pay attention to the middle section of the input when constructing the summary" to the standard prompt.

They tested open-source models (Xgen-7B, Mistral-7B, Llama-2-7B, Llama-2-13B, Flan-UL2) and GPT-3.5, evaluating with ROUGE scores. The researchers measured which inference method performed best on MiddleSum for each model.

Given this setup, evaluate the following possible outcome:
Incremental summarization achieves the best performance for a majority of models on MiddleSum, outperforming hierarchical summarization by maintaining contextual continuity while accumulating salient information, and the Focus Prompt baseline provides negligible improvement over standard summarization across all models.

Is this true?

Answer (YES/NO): NO